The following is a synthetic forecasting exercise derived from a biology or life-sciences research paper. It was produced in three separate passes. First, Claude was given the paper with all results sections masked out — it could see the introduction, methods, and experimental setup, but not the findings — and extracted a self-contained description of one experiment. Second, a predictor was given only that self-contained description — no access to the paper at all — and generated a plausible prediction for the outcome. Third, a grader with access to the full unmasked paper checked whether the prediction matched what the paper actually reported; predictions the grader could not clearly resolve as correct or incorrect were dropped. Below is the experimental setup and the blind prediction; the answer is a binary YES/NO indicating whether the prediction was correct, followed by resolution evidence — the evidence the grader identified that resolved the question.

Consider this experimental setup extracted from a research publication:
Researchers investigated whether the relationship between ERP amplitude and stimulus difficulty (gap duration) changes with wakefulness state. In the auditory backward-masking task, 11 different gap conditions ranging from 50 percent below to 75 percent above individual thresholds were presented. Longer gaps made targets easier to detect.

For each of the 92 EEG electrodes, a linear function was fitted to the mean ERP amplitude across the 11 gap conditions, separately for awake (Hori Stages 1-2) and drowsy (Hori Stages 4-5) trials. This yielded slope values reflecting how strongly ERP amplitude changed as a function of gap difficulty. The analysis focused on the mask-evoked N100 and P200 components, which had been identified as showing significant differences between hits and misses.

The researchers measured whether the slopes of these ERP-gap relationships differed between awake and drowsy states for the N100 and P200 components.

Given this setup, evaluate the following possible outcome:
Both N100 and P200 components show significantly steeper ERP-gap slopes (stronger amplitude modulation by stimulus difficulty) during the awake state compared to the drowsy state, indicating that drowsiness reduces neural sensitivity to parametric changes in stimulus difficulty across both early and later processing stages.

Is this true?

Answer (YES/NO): NO